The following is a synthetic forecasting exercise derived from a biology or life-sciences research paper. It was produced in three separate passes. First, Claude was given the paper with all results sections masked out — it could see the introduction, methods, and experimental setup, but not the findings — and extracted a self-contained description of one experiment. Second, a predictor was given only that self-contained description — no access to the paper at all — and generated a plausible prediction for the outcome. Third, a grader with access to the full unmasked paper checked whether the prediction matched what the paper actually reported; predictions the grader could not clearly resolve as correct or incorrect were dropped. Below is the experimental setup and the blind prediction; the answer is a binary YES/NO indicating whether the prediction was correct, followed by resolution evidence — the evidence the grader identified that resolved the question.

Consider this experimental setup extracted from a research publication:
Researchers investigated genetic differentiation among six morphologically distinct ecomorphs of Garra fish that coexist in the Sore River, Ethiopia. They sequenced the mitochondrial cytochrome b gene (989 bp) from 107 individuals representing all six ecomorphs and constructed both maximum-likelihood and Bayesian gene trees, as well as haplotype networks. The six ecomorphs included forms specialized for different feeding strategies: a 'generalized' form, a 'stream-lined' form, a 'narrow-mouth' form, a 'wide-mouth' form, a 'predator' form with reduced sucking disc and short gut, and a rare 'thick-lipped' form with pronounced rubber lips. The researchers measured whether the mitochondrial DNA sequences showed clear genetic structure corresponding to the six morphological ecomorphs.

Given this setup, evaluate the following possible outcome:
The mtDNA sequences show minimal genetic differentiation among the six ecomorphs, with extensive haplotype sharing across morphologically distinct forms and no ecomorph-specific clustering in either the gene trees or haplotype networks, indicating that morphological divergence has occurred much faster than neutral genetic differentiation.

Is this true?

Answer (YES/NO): YES